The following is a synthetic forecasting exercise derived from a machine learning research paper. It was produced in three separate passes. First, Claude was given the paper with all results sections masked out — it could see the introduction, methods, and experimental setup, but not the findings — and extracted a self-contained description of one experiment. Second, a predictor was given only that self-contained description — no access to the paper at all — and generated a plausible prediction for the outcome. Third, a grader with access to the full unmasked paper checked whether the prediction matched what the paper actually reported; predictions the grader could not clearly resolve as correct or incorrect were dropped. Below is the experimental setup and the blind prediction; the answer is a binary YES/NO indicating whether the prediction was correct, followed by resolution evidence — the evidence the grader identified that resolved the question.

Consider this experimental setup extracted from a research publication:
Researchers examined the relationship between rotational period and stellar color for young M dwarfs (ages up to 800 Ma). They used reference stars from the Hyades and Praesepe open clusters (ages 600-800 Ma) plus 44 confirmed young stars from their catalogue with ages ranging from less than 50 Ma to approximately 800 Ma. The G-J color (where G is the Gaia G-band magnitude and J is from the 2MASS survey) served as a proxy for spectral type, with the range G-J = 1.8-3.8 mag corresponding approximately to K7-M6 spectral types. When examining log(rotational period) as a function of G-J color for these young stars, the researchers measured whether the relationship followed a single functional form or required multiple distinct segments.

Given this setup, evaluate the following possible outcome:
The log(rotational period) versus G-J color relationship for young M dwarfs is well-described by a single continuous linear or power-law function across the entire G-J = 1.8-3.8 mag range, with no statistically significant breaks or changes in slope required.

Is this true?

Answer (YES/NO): NO